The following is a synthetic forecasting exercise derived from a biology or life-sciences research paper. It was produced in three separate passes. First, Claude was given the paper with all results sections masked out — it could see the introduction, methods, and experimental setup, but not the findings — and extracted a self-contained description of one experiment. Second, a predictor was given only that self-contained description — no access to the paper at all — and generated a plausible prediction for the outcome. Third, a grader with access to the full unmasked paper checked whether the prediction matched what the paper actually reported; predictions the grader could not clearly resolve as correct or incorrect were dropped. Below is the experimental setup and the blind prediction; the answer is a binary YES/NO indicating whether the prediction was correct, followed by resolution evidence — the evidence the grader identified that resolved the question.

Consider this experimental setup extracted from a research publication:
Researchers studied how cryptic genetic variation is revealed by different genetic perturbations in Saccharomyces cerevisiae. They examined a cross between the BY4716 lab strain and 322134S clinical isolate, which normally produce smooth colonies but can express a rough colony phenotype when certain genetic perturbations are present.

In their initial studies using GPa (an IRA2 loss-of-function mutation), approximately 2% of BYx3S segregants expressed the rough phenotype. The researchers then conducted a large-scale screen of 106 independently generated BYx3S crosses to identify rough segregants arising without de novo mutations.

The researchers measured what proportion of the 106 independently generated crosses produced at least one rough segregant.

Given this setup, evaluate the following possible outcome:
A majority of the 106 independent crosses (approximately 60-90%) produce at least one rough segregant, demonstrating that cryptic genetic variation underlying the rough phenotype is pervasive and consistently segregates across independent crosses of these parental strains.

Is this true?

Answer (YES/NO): NO